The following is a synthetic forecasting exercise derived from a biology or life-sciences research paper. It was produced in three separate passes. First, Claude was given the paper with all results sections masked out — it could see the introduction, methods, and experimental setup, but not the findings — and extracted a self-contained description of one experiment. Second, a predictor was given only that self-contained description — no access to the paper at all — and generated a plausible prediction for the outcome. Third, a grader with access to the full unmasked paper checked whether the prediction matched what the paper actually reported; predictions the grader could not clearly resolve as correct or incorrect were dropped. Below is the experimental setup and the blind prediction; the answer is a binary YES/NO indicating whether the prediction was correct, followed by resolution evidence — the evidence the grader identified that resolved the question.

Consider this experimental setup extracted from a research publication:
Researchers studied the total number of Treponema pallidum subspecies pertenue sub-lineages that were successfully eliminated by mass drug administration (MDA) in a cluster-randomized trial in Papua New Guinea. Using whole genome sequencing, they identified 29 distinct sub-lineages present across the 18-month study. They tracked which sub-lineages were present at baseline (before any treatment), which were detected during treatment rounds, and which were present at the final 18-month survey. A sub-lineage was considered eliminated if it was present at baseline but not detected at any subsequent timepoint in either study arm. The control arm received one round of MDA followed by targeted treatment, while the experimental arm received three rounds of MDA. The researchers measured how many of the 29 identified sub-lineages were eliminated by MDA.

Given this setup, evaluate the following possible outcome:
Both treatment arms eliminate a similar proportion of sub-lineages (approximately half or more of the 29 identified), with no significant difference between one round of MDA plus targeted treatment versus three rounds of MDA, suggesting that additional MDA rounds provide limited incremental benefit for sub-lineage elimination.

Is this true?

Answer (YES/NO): NO